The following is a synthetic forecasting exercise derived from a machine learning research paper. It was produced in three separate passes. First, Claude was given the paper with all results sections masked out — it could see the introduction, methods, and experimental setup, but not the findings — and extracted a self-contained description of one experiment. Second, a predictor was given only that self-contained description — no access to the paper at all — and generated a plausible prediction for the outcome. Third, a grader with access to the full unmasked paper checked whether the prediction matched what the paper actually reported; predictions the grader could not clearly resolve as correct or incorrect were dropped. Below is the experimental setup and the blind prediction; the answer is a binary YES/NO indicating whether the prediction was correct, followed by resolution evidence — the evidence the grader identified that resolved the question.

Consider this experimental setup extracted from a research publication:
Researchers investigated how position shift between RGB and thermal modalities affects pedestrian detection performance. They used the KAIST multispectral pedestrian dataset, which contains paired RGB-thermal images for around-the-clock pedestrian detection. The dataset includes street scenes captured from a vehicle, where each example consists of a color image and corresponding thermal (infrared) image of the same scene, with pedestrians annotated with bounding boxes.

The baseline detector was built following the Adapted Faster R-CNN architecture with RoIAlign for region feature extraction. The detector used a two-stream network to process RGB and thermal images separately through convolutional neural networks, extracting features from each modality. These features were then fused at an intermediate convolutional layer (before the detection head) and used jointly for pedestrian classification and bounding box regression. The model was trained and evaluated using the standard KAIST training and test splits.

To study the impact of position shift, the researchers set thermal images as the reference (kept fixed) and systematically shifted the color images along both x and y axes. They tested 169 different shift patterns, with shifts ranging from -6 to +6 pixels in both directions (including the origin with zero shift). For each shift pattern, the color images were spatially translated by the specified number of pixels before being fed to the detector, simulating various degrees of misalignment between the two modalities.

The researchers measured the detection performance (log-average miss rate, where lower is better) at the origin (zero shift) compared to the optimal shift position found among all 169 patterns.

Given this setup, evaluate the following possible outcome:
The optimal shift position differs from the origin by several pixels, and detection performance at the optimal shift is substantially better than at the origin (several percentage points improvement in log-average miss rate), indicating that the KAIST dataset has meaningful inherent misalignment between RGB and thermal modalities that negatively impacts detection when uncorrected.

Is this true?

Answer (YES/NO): NO